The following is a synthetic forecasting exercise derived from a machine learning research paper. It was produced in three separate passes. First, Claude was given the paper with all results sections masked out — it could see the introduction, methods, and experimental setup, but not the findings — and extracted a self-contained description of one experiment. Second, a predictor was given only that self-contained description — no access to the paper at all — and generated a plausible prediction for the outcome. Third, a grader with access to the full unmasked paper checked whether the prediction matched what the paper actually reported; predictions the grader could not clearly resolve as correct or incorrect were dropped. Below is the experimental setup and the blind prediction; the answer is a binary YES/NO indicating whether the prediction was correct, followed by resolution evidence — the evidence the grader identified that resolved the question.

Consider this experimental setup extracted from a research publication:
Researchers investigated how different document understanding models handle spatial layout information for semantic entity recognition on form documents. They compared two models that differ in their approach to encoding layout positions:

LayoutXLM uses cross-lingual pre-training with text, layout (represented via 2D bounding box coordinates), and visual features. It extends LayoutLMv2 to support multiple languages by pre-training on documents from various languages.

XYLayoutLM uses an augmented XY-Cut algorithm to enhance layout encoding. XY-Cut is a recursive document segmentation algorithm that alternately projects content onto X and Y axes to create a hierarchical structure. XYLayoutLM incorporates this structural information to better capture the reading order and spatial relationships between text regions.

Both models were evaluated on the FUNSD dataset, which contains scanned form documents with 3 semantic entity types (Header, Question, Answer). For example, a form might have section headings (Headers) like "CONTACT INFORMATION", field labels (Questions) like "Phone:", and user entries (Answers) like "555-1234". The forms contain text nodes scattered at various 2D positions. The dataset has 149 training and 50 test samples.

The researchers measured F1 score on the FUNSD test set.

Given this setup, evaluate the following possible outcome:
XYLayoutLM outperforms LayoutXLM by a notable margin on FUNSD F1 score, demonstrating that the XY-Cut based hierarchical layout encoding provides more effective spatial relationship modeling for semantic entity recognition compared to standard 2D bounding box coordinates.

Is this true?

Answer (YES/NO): YES